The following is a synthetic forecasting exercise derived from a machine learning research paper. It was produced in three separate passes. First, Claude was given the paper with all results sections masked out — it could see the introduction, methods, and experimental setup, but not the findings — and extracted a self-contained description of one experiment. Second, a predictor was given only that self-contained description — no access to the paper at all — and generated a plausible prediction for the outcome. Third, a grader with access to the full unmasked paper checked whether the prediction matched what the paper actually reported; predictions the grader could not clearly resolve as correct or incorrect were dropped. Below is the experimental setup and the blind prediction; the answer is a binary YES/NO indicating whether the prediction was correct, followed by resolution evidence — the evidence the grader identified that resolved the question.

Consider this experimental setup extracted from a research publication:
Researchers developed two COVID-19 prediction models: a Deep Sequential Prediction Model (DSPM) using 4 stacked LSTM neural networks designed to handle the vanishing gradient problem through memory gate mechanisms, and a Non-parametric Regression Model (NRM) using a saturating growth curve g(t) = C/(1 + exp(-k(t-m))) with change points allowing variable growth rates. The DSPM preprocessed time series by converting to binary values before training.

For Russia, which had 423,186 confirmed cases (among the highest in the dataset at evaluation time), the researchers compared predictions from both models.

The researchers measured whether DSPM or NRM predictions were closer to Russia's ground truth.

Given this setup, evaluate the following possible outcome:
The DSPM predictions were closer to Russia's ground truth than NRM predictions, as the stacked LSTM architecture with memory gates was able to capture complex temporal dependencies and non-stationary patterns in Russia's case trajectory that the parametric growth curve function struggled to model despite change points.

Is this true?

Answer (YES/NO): NO